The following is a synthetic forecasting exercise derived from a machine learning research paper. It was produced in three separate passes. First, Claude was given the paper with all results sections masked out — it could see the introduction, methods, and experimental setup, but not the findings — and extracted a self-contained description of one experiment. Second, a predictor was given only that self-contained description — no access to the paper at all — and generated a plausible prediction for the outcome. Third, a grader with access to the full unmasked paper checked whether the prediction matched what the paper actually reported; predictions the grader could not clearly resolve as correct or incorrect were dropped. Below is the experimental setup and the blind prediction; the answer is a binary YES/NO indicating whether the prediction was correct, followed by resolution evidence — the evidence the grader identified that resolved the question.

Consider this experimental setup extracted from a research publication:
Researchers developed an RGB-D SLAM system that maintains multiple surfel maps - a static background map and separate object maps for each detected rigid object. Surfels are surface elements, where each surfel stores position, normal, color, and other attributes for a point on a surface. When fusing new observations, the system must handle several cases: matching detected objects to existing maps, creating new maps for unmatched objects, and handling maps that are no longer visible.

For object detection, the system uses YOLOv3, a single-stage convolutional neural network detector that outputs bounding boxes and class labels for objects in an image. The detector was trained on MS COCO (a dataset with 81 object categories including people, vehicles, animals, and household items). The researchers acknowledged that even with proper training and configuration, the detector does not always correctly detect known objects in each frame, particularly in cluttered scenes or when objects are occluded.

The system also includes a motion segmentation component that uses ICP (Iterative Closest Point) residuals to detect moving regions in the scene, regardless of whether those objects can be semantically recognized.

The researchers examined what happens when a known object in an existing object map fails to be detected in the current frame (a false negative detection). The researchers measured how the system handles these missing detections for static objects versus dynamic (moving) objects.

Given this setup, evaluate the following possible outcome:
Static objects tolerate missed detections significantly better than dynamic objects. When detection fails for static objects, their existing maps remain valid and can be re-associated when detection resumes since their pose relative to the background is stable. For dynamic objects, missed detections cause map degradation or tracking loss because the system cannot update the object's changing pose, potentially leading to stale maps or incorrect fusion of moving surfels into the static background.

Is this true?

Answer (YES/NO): NO